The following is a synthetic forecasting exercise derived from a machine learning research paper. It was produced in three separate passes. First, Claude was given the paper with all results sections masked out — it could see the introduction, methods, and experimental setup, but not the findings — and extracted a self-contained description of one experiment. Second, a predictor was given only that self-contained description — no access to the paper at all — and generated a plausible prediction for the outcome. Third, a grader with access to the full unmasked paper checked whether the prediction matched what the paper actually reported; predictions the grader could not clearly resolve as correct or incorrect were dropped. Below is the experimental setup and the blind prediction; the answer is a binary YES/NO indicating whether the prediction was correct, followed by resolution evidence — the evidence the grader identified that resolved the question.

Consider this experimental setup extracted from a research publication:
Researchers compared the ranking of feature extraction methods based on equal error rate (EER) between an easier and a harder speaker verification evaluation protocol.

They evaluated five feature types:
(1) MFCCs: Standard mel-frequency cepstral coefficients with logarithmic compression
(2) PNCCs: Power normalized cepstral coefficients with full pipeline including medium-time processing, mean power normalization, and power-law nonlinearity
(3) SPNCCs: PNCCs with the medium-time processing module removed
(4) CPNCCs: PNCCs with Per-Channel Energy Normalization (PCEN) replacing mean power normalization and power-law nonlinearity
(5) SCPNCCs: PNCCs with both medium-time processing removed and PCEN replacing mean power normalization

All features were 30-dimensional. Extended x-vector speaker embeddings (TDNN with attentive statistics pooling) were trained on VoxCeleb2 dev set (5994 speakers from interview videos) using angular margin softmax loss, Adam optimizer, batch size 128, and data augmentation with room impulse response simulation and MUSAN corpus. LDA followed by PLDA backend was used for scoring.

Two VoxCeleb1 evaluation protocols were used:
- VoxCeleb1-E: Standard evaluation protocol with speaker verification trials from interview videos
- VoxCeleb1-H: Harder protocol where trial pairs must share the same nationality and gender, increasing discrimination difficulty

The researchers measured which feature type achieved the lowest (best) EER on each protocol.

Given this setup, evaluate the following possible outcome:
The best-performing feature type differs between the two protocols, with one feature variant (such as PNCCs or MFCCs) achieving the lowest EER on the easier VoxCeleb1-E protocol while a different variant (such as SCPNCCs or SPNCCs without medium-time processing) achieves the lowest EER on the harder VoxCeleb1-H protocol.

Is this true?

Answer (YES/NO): NO